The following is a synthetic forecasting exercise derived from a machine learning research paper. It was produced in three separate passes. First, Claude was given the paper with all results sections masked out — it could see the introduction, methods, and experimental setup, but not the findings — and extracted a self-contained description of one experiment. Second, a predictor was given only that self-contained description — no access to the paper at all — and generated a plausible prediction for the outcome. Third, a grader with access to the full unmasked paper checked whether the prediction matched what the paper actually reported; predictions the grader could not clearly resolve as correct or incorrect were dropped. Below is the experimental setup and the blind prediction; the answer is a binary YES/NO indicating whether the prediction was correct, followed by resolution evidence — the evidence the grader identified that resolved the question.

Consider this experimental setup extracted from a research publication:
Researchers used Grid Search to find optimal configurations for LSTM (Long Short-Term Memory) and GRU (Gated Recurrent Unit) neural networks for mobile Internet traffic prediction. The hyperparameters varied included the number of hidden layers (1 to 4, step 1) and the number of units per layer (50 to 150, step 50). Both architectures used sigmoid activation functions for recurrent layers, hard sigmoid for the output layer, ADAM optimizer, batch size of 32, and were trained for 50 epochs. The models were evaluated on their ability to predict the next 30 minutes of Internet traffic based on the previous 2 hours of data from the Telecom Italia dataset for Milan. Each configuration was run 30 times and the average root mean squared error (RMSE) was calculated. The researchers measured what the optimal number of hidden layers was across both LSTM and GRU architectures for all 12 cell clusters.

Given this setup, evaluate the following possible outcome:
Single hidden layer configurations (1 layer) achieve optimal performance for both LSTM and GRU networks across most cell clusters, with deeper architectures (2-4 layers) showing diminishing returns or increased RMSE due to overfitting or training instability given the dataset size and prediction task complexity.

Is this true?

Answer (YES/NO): YES